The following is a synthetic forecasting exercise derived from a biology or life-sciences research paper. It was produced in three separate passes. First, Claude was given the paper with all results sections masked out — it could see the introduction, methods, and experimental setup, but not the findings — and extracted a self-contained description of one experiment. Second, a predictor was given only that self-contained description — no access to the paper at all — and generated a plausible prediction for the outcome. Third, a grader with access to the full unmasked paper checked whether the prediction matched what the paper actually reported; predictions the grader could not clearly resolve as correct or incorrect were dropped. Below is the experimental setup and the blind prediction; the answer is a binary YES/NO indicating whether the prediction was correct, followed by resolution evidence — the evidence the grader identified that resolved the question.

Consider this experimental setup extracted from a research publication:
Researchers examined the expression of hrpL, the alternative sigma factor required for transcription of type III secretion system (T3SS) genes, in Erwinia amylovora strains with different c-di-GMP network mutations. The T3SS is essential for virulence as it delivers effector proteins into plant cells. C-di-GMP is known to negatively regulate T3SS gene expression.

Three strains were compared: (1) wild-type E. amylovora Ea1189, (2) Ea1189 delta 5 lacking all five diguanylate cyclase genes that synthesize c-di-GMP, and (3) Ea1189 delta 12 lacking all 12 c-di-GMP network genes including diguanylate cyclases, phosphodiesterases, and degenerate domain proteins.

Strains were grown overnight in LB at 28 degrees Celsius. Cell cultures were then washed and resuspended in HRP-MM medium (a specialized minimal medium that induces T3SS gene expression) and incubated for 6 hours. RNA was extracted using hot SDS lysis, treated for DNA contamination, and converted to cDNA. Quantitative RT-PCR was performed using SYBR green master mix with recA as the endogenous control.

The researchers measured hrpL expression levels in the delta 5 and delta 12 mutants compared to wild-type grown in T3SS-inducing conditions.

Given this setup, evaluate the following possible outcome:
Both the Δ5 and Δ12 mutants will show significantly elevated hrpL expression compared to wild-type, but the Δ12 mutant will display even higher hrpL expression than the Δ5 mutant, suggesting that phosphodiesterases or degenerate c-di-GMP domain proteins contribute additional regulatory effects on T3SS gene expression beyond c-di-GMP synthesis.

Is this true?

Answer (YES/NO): NO